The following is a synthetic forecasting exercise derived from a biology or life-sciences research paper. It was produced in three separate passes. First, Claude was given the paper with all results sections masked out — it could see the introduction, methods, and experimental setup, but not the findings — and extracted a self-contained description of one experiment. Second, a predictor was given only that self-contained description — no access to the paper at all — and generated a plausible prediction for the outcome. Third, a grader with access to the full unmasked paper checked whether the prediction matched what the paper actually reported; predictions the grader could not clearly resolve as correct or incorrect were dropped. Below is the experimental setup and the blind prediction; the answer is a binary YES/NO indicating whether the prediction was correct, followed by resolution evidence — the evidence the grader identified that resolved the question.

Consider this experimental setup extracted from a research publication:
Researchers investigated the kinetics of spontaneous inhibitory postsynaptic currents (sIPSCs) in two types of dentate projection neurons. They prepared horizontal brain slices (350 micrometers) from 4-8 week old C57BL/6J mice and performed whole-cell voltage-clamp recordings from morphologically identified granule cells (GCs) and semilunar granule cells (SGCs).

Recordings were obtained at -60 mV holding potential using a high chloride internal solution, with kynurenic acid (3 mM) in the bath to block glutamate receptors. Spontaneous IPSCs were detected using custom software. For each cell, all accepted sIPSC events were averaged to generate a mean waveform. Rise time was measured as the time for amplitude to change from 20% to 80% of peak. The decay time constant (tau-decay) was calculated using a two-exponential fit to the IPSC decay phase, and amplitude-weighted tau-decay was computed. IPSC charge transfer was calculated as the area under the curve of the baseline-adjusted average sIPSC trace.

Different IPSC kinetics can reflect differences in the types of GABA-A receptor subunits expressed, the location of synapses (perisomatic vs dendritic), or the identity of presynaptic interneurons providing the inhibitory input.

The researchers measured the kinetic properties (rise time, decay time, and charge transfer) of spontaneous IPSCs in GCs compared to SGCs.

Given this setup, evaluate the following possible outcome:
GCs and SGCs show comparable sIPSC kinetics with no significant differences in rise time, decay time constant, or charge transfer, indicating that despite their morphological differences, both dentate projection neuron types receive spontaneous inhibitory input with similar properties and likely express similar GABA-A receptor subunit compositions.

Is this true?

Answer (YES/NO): YES